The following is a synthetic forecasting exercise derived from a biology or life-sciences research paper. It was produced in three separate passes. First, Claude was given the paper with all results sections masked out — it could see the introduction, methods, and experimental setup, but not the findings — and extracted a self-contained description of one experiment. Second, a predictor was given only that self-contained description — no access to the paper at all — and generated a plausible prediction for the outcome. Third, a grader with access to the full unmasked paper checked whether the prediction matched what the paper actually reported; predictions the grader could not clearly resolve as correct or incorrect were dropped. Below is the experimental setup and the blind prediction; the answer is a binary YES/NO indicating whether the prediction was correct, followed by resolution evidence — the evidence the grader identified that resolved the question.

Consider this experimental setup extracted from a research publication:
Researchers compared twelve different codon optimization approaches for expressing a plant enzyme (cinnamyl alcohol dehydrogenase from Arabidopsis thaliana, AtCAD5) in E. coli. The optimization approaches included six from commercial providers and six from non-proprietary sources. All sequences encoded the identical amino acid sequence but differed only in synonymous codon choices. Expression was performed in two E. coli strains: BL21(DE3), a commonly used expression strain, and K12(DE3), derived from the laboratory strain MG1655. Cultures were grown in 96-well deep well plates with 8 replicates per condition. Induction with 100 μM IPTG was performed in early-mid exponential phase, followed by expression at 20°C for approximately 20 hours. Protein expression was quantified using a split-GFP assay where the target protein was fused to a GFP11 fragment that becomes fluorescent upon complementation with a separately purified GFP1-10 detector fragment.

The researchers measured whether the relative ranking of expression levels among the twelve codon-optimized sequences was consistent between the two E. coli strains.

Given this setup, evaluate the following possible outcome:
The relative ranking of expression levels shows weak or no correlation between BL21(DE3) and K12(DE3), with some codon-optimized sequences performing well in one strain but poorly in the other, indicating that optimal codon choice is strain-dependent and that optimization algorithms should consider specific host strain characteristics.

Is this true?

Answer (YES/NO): NO